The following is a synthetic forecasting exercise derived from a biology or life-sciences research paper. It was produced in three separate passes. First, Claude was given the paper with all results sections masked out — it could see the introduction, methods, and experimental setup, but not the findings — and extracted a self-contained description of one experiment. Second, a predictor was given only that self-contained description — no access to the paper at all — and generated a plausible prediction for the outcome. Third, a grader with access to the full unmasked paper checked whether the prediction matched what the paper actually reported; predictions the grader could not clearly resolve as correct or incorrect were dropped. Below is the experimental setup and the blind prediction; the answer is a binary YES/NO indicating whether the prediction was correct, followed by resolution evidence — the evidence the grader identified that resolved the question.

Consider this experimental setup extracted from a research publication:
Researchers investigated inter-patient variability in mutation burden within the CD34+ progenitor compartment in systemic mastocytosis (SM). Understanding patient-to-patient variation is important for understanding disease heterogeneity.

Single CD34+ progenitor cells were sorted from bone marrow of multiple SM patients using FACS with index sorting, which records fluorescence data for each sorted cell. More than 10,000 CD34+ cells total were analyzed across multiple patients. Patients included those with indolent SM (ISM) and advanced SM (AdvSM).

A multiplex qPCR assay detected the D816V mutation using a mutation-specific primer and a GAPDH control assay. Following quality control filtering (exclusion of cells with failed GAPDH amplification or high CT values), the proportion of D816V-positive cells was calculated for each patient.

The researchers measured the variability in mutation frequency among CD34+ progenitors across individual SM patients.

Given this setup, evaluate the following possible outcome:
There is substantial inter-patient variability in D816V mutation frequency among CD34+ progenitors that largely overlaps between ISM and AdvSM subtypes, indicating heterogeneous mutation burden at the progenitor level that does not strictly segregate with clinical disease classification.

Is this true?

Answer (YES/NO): YES